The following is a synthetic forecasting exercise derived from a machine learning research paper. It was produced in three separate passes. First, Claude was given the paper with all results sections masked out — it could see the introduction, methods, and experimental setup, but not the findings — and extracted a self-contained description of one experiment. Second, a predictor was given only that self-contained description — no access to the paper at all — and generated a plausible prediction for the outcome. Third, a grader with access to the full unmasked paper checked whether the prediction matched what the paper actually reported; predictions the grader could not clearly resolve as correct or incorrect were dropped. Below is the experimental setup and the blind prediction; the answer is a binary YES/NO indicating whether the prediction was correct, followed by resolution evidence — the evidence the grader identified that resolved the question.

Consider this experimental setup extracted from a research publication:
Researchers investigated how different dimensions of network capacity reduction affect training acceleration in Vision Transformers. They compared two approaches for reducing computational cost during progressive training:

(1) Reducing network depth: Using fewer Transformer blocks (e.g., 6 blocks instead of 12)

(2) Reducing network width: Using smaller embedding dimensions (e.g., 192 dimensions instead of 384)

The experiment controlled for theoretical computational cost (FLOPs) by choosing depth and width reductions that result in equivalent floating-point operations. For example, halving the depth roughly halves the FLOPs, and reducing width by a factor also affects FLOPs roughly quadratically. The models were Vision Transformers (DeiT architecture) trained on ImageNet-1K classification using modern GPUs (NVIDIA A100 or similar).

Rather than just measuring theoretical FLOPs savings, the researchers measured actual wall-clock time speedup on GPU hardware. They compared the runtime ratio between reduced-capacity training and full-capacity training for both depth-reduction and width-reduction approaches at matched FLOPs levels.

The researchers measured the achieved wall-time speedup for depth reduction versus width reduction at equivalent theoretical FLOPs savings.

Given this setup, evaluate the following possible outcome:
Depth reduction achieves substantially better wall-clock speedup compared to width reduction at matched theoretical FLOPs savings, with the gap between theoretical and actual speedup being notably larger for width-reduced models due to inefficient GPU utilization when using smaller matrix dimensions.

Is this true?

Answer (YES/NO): YES